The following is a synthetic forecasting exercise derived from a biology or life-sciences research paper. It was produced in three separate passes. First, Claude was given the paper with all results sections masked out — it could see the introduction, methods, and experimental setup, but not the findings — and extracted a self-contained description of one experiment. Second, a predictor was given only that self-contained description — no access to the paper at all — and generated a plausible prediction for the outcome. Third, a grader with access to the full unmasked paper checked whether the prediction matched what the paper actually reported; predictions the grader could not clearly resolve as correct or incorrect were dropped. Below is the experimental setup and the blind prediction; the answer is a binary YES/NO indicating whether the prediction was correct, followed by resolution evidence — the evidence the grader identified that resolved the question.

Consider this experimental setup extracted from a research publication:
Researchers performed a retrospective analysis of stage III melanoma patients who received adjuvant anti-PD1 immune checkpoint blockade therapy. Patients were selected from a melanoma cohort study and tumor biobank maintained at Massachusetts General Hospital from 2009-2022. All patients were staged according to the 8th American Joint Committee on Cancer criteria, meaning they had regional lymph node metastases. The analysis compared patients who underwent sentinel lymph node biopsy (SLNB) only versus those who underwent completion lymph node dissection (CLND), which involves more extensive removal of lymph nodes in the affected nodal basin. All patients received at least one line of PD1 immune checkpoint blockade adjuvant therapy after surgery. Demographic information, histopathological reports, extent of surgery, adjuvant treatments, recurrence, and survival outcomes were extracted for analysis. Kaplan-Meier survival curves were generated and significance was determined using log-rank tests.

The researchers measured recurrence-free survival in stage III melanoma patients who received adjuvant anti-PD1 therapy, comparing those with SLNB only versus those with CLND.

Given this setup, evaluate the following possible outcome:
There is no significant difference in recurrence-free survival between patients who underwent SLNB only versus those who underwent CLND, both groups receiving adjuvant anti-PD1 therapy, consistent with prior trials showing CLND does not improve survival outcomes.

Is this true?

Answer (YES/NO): YES